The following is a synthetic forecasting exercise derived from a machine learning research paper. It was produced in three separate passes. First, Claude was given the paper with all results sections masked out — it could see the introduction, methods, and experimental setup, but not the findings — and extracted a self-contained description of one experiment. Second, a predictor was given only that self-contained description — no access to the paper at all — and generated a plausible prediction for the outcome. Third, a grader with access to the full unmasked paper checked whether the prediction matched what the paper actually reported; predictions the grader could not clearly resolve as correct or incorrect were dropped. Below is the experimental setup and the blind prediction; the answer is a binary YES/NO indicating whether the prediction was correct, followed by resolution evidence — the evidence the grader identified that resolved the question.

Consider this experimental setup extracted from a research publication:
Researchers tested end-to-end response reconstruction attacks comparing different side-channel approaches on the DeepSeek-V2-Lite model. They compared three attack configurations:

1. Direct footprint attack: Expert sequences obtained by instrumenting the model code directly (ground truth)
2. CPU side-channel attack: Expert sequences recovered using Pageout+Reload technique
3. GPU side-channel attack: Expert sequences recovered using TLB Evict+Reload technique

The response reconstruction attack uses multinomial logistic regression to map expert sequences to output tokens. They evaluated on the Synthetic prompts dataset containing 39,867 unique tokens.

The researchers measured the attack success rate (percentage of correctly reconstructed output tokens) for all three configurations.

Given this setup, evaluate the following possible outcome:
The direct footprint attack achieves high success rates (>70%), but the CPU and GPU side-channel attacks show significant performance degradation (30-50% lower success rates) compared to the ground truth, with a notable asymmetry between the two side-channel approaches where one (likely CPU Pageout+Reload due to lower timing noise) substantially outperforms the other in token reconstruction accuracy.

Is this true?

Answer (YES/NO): NO